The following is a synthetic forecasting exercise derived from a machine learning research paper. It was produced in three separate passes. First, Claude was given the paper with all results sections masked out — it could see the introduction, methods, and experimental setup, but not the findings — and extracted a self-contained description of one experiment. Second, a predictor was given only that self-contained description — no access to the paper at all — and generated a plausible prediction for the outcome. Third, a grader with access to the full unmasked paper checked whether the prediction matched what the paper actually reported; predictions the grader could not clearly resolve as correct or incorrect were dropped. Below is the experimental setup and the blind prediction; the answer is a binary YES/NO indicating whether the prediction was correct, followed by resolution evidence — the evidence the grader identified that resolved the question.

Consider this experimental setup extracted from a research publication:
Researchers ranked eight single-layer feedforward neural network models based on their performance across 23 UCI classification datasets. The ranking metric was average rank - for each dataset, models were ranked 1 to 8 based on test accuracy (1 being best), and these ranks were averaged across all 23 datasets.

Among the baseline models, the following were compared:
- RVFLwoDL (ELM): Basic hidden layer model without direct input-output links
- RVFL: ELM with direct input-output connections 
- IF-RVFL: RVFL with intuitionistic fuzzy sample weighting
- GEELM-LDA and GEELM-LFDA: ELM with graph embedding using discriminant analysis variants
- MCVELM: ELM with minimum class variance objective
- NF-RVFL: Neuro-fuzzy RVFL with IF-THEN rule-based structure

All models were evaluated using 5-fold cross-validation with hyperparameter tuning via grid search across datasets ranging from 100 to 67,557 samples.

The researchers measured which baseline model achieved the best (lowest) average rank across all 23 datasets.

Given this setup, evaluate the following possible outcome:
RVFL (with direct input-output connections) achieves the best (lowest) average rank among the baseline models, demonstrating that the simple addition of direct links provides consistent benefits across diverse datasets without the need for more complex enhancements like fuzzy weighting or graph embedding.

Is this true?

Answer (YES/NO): NO